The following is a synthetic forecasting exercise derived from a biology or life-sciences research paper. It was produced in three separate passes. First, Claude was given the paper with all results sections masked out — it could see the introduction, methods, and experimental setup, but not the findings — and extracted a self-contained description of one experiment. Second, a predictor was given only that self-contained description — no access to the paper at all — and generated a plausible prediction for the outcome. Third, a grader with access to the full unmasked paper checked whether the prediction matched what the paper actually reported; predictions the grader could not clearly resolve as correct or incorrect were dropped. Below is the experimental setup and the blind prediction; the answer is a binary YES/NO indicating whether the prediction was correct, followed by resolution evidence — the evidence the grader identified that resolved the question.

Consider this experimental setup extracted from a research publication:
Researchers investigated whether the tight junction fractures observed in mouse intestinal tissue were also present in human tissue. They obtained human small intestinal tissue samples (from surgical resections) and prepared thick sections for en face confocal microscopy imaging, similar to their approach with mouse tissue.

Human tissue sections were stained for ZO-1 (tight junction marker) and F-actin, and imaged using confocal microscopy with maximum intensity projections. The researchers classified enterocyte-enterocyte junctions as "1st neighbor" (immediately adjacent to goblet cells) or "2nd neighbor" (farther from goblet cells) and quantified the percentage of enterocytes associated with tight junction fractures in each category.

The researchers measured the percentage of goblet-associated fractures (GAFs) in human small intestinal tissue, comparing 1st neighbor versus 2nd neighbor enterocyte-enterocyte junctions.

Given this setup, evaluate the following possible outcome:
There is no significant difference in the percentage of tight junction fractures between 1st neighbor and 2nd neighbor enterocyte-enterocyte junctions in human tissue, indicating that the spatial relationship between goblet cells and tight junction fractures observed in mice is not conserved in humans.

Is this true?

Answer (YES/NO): NO